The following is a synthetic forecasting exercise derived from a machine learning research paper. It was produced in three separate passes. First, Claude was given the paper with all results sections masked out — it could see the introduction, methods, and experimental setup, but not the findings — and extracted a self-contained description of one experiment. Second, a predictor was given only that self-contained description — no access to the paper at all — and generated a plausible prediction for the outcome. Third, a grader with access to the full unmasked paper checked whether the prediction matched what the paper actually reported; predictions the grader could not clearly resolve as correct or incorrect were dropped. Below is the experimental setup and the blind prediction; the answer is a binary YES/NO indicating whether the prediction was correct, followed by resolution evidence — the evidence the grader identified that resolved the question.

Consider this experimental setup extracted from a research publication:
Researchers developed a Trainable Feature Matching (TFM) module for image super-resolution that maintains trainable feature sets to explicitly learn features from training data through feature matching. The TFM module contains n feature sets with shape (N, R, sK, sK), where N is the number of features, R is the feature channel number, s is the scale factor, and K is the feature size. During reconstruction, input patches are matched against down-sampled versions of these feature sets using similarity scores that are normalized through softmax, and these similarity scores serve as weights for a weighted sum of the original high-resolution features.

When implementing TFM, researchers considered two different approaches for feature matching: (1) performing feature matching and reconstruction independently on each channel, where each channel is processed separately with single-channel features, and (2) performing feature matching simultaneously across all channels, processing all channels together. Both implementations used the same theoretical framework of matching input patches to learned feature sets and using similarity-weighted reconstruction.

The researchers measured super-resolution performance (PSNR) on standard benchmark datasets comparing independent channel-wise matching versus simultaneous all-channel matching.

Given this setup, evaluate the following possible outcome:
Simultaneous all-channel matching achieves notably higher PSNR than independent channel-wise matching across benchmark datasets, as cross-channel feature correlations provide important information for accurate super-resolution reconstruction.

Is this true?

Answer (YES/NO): NO